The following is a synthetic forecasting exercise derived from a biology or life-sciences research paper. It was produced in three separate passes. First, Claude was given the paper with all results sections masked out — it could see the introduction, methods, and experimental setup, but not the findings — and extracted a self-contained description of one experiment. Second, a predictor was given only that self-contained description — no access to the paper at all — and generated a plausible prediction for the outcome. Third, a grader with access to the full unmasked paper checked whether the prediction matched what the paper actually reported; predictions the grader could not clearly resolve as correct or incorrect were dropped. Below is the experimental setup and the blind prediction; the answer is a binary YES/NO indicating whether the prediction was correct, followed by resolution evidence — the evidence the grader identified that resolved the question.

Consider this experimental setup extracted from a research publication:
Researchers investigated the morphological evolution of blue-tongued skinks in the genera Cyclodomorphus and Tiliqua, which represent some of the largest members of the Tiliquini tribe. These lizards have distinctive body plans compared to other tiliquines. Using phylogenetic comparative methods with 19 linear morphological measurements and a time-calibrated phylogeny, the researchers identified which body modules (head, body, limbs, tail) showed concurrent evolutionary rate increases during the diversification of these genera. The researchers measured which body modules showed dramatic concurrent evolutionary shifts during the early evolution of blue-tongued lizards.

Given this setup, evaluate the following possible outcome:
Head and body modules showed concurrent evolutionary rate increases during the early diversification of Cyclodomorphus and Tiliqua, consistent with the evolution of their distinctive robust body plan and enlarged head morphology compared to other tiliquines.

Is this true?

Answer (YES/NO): NO